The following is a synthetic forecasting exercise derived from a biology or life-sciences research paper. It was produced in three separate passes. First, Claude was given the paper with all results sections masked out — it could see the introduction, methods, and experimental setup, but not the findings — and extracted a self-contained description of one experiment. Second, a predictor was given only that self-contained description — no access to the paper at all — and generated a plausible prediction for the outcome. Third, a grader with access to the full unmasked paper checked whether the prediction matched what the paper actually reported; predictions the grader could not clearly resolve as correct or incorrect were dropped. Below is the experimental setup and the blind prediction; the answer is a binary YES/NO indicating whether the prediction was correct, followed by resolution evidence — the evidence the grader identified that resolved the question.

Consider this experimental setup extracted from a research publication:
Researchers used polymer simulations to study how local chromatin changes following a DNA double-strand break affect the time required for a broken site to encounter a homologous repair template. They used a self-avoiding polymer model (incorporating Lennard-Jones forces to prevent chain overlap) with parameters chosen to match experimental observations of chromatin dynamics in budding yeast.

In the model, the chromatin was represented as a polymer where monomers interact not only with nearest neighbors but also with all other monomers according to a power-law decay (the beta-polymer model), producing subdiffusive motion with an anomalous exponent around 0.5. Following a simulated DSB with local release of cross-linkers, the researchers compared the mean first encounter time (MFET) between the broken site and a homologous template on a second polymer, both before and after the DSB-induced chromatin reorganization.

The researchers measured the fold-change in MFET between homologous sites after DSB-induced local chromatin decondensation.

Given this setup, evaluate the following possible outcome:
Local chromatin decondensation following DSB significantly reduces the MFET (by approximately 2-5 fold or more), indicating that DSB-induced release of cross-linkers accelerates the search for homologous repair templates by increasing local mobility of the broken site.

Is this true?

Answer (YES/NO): YES